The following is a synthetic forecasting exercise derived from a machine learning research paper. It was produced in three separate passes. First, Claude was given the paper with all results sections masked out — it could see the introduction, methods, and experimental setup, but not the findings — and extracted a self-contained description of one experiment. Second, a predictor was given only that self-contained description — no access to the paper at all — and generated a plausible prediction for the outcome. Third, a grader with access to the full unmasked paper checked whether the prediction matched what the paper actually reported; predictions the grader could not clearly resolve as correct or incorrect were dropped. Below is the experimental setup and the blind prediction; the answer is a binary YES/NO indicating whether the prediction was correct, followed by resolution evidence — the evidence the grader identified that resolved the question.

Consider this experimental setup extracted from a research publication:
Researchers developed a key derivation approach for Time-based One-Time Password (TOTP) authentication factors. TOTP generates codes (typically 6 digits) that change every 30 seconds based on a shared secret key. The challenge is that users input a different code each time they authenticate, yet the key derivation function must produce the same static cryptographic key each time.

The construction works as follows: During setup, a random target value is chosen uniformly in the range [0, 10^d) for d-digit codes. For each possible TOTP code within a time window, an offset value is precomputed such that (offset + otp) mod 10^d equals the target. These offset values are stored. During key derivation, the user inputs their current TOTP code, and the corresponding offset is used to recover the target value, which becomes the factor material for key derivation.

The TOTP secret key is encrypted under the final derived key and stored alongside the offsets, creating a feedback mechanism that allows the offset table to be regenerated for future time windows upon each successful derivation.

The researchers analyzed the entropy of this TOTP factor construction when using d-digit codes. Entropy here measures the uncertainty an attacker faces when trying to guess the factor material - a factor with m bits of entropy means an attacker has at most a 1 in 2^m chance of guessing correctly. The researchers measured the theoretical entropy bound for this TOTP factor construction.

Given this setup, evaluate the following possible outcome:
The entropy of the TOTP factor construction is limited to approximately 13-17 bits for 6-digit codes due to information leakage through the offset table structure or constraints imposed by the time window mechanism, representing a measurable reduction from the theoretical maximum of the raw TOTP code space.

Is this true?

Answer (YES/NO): NO